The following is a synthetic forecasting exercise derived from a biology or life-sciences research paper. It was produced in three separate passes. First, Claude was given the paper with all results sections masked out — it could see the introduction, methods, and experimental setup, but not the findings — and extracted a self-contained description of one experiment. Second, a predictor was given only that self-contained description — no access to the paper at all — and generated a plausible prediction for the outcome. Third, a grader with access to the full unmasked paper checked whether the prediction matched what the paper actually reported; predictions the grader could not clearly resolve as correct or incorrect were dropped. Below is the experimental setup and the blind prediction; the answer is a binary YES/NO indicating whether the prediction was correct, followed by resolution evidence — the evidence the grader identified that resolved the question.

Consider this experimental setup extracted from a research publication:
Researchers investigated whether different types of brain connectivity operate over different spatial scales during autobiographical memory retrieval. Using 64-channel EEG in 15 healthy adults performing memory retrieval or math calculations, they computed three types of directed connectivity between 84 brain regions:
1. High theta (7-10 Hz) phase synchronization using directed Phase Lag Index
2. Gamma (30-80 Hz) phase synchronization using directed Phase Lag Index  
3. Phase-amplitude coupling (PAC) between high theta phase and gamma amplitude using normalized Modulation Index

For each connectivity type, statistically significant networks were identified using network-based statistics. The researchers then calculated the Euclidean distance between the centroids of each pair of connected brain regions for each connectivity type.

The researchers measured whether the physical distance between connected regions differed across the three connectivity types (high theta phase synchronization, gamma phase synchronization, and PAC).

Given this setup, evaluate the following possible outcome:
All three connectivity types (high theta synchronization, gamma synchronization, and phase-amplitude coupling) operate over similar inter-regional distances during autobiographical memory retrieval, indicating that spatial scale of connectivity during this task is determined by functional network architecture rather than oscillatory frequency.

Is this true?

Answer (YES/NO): NO